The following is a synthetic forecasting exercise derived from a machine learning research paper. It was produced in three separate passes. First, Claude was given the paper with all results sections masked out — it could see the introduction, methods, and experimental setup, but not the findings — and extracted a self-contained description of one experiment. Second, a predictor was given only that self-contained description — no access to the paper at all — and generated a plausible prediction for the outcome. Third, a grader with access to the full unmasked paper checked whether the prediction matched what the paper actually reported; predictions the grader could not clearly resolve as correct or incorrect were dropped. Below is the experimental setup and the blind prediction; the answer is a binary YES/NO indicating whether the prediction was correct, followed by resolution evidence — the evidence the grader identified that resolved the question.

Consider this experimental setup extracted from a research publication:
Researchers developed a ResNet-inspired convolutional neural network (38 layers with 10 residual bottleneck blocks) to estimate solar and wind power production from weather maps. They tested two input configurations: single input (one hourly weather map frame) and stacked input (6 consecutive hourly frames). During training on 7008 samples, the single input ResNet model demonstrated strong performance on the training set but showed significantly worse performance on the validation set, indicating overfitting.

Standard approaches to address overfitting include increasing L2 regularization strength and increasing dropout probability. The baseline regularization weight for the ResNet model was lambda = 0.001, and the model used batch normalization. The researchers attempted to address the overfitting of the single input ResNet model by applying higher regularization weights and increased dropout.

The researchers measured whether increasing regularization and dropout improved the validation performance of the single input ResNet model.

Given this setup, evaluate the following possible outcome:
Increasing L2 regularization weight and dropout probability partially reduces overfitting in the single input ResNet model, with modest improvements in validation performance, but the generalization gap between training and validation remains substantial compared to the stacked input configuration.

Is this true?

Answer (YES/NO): NO